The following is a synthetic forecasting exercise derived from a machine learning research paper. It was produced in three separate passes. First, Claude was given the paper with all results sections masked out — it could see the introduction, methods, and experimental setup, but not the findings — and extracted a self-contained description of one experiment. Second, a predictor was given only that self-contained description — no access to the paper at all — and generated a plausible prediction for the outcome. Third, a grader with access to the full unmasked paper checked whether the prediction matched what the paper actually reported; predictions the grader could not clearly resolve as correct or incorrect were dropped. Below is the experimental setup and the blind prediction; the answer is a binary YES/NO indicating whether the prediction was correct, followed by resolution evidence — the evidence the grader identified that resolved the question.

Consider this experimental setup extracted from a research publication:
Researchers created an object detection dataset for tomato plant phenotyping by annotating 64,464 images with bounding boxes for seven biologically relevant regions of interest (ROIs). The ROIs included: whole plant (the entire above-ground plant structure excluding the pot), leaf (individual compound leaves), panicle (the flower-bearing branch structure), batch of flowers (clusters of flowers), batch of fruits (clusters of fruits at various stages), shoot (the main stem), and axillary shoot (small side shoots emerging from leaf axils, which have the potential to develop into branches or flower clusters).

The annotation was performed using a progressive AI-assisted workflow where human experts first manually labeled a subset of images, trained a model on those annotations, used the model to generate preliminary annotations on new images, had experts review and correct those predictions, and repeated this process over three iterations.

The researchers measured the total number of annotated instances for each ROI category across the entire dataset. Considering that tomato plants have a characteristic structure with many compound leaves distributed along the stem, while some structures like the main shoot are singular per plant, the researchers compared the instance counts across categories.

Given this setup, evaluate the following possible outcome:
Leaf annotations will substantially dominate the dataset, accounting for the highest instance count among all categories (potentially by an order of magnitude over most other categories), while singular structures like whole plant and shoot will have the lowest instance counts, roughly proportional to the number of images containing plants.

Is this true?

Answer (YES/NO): NO